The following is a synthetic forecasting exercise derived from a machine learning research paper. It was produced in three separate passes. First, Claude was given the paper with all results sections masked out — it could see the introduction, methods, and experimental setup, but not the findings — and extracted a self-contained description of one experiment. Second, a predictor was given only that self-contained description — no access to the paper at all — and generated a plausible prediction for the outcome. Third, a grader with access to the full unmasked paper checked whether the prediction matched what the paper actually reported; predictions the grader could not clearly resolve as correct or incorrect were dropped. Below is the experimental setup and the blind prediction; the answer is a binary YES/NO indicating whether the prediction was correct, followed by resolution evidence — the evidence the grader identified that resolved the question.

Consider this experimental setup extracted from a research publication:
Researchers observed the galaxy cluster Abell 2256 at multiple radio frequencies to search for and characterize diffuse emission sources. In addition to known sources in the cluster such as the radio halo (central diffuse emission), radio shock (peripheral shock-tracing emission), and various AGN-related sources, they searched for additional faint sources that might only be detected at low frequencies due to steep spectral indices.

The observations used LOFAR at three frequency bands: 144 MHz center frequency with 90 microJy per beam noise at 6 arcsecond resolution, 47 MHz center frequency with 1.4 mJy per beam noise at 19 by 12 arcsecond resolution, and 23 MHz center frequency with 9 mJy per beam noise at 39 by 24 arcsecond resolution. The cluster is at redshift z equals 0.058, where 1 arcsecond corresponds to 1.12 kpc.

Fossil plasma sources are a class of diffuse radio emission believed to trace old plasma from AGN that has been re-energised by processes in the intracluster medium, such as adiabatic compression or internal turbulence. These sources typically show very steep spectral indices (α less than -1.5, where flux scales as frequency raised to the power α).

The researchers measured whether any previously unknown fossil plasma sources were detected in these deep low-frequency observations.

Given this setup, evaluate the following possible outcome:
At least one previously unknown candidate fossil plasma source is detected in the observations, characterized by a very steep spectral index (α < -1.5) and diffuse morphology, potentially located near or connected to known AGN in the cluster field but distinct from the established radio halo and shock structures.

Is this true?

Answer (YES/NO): YES